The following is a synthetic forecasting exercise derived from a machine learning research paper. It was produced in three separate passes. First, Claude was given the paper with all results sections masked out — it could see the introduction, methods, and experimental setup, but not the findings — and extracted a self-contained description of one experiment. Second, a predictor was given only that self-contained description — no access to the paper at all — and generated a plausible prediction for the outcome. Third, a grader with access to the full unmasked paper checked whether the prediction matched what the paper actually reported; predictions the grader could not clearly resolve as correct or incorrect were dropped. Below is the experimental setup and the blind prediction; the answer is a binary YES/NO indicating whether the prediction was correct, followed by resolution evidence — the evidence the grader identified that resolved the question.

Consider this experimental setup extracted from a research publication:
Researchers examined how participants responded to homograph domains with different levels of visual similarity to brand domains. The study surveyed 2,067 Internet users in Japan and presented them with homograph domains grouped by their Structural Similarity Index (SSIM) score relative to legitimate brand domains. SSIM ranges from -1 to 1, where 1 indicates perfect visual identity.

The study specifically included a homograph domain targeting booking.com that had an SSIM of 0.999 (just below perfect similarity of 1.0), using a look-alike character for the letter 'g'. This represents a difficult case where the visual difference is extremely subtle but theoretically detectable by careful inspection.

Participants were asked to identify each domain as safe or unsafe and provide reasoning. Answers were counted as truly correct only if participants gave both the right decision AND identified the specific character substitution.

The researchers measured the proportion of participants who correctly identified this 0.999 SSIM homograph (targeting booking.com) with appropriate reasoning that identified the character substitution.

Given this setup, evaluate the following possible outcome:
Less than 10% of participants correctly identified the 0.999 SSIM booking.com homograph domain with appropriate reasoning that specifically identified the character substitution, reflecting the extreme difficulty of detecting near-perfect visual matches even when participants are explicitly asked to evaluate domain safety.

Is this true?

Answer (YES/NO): YES